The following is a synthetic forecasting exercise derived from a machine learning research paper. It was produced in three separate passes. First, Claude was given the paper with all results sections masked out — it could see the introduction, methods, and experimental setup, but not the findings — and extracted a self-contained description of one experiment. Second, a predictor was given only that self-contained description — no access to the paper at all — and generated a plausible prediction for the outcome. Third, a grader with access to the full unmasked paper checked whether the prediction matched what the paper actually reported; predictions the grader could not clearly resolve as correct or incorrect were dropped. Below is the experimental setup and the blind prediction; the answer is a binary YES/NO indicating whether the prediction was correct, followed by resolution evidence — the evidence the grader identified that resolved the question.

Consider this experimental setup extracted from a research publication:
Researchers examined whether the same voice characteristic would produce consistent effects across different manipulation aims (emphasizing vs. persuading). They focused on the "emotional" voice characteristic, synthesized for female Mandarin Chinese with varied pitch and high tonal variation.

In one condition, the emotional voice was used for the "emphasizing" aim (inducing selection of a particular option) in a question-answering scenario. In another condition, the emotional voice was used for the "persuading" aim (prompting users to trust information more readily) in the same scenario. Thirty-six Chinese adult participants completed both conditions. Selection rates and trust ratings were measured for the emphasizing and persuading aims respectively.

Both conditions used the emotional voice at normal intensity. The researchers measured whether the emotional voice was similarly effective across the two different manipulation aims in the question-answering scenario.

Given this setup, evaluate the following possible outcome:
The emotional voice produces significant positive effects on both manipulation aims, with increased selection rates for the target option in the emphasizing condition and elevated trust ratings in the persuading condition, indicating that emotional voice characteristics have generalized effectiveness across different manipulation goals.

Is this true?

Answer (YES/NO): YES